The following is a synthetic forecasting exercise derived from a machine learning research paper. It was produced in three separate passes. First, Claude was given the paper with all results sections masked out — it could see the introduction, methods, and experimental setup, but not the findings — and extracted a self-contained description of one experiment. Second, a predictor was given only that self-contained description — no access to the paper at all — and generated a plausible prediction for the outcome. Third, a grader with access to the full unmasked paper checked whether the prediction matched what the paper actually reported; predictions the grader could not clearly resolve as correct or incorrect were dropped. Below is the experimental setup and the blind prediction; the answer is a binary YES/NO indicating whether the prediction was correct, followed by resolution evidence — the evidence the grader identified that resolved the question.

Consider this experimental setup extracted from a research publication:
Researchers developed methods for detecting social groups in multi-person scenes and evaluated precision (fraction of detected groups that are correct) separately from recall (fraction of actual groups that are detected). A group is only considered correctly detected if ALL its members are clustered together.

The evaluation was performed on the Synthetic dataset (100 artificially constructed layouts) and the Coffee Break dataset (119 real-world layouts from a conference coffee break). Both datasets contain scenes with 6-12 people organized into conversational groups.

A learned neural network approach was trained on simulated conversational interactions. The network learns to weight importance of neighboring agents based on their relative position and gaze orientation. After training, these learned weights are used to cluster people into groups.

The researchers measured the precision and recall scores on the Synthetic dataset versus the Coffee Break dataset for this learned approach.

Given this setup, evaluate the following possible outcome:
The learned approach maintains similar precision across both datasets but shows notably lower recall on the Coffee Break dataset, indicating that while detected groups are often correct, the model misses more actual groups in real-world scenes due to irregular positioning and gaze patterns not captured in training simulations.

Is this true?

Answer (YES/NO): NO